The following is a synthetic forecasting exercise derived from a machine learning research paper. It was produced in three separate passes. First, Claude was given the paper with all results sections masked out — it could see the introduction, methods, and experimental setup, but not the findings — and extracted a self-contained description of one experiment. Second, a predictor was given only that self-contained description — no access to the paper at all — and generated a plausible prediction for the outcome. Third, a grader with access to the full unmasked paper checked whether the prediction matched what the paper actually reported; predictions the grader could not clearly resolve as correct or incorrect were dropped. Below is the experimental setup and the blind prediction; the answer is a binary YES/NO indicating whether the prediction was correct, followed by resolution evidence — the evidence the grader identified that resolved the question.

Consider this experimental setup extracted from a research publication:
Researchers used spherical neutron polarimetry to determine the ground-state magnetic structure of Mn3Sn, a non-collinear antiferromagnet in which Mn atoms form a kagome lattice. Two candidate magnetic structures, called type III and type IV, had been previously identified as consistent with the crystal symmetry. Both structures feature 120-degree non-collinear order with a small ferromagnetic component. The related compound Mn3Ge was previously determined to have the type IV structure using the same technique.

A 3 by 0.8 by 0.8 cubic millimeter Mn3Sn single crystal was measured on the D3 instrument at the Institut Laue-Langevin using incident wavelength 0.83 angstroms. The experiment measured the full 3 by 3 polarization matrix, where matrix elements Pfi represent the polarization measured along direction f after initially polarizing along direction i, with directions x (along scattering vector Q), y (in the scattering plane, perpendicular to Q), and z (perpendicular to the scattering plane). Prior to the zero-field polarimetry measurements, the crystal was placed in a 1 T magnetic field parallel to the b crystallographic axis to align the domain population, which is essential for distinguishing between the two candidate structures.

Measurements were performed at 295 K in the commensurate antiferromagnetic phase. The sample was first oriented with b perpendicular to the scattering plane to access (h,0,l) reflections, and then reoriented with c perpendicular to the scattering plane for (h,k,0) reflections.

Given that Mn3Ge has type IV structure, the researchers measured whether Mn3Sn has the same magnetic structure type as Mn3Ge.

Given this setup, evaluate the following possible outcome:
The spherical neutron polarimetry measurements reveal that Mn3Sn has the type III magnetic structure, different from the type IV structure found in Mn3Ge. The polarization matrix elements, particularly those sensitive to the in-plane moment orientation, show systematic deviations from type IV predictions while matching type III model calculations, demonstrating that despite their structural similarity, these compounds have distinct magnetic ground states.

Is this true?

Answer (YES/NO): YES